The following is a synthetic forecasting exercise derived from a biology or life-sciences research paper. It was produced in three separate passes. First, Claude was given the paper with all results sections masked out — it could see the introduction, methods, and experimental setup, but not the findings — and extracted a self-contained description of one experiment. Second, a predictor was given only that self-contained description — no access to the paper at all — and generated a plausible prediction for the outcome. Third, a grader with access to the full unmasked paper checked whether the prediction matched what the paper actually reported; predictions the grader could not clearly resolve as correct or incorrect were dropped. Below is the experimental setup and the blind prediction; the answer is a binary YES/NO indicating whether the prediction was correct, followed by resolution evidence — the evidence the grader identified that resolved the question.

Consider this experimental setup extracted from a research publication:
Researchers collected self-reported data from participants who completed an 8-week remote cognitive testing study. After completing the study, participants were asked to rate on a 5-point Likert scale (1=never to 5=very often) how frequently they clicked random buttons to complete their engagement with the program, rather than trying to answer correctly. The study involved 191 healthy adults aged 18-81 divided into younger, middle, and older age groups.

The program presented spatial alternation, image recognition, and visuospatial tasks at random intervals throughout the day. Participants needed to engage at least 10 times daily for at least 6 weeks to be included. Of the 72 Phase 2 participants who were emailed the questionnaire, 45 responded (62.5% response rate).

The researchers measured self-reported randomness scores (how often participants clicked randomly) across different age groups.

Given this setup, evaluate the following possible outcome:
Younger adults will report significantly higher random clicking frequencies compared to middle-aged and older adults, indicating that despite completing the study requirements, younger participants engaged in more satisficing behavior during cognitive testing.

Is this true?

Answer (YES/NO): YES